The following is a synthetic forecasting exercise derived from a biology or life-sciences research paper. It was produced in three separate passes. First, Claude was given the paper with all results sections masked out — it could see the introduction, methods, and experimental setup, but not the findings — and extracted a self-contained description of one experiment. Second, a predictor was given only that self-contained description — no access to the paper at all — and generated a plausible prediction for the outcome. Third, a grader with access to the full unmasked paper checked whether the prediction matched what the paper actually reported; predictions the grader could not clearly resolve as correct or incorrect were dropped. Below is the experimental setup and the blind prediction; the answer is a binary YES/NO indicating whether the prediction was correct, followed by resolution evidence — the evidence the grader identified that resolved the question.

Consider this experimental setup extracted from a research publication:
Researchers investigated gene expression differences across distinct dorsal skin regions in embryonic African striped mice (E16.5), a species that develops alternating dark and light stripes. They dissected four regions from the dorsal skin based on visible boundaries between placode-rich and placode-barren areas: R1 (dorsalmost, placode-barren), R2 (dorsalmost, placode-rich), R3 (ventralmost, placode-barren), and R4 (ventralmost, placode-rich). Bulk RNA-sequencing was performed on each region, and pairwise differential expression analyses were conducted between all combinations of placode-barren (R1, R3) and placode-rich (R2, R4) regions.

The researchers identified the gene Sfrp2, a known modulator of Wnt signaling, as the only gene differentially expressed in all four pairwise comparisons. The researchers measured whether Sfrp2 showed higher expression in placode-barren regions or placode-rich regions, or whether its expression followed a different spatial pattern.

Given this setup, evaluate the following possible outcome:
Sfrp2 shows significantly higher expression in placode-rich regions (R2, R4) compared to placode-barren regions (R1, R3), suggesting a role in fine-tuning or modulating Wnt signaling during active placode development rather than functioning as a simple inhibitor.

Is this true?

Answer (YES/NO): NO